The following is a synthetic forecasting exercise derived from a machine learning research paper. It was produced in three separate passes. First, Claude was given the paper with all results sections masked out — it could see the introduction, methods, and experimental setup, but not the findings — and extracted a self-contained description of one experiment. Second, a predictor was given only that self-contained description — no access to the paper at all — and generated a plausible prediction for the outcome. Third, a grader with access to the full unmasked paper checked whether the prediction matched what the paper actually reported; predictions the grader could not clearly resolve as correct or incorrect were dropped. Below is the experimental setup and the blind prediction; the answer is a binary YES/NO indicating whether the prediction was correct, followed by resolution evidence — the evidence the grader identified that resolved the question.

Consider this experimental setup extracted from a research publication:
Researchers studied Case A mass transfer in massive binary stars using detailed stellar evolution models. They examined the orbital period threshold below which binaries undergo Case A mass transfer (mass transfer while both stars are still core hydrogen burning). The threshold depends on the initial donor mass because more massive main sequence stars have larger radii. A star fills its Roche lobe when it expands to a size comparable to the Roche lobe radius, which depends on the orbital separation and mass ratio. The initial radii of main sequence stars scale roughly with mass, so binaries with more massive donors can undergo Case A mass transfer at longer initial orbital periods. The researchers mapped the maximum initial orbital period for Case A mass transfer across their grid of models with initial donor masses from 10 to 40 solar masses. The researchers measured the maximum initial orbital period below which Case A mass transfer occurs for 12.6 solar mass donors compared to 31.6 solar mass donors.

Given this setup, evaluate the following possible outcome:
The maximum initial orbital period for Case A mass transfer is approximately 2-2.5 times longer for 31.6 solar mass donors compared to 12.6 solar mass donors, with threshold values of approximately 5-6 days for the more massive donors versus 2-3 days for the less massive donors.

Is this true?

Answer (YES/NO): NO